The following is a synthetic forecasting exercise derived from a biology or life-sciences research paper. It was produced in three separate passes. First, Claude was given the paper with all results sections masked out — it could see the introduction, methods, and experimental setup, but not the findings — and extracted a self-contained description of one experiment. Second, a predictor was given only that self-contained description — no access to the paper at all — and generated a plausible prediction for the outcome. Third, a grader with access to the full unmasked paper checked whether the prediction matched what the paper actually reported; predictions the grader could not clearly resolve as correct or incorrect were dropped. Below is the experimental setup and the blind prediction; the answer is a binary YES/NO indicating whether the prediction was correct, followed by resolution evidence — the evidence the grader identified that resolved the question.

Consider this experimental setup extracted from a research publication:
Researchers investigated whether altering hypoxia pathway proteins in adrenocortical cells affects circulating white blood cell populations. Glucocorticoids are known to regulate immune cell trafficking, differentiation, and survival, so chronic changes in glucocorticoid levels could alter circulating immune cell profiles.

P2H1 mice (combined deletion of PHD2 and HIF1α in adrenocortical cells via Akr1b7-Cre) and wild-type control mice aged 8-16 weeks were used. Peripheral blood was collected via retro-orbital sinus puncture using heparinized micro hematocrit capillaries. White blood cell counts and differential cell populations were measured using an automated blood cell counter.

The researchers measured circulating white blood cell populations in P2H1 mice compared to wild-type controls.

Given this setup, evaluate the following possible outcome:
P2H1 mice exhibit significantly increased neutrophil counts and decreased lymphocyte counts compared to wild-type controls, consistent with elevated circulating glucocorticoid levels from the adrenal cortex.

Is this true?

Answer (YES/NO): YES